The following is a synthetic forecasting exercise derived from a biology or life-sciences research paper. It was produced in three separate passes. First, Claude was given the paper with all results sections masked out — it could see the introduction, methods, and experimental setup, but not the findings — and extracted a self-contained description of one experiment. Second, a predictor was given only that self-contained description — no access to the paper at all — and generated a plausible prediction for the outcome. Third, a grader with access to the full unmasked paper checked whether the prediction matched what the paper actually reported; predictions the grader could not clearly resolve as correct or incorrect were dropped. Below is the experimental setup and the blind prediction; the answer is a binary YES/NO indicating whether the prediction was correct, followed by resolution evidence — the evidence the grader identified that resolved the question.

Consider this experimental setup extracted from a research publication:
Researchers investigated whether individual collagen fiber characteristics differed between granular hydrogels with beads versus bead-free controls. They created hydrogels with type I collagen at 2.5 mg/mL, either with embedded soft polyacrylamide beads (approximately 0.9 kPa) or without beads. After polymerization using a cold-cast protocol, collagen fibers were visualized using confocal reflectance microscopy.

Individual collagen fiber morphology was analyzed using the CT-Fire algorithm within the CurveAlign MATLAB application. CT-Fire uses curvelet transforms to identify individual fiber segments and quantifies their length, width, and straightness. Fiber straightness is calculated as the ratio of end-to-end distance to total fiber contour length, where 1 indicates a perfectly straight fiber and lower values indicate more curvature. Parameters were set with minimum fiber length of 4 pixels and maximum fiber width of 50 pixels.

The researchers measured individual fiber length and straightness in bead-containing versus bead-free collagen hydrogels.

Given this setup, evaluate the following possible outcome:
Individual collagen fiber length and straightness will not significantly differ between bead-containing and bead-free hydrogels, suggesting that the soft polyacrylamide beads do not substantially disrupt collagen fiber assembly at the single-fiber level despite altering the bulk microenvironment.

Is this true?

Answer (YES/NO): YES